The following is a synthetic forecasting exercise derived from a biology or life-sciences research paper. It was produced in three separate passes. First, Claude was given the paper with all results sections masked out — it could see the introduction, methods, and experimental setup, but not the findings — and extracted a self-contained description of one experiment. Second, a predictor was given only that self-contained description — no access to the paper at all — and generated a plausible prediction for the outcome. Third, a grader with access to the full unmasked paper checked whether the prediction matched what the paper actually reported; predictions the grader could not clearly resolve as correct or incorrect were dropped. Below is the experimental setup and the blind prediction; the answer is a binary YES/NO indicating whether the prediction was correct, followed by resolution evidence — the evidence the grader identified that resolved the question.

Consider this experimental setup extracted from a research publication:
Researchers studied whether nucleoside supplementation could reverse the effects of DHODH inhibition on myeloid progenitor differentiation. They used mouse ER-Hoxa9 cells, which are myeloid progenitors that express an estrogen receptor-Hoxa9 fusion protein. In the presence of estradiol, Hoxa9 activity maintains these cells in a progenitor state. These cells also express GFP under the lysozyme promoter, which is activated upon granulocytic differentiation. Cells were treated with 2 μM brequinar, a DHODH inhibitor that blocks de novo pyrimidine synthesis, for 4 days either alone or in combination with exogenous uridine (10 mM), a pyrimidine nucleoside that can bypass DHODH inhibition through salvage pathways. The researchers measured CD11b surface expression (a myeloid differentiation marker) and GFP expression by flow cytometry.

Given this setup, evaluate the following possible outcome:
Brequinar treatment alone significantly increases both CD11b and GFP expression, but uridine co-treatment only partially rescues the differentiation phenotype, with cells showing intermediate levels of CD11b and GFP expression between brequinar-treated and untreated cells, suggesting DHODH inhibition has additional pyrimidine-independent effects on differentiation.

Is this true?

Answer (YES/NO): NO